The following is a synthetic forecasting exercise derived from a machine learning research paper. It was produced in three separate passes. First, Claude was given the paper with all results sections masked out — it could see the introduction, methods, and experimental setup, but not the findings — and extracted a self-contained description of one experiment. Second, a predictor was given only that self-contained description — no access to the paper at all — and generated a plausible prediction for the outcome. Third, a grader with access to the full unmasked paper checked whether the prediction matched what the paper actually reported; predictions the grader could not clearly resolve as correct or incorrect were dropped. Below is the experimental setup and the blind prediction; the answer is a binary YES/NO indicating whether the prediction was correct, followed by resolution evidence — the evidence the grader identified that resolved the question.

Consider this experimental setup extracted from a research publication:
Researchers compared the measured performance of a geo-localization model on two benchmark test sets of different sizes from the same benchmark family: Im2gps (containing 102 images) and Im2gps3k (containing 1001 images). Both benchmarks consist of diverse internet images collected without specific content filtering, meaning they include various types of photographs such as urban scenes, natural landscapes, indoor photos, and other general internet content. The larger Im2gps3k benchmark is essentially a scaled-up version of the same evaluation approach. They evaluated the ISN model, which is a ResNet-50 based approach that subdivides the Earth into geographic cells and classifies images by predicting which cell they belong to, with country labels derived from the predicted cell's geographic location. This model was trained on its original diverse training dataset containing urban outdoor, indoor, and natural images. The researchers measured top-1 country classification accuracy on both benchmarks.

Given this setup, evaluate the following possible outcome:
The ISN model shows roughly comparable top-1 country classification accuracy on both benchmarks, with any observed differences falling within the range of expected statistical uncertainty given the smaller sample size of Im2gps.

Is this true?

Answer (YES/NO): NO